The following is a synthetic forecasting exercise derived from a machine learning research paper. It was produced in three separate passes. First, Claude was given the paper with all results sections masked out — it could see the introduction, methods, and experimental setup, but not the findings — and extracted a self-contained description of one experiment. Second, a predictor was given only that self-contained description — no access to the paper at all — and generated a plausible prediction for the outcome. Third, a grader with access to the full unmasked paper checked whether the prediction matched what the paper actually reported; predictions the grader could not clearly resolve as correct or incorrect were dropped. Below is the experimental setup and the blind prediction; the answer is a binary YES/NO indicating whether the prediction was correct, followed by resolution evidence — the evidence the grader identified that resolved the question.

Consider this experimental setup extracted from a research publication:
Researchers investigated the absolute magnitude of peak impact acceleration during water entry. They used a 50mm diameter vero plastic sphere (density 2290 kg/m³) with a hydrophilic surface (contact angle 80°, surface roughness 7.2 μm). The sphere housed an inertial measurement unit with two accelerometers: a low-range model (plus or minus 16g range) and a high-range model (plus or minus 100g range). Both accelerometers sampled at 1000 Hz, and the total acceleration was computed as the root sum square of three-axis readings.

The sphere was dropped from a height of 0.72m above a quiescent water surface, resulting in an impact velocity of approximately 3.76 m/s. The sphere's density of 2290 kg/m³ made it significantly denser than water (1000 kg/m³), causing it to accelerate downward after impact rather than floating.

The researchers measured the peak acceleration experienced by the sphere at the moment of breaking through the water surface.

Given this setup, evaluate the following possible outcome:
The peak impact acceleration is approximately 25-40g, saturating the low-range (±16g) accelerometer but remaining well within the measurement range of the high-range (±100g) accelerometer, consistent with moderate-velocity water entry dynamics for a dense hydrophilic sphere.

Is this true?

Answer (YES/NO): NO